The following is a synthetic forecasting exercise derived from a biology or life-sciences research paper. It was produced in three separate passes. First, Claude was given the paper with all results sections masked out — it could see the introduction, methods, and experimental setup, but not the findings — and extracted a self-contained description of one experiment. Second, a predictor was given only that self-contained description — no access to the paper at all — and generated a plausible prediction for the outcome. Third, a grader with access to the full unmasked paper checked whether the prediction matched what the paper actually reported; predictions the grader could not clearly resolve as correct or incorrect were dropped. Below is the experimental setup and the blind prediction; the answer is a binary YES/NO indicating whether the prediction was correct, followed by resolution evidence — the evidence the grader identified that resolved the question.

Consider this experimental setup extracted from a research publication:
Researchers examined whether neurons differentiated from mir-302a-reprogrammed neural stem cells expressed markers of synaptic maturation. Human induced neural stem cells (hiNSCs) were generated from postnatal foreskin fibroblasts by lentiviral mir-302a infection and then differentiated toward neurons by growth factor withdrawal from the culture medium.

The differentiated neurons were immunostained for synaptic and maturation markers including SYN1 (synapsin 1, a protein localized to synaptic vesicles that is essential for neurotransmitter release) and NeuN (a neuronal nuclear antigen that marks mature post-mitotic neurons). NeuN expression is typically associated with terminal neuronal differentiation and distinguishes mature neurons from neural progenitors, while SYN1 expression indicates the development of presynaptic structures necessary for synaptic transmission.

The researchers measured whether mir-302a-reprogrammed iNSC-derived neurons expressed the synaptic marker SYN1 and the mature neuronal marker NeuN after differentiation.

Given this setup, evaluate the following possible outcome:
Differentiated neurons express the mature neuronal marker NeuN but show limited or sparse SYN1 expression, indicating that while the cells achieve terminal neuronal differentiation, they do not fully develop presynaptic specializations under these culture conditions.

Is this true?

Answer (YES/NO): NO